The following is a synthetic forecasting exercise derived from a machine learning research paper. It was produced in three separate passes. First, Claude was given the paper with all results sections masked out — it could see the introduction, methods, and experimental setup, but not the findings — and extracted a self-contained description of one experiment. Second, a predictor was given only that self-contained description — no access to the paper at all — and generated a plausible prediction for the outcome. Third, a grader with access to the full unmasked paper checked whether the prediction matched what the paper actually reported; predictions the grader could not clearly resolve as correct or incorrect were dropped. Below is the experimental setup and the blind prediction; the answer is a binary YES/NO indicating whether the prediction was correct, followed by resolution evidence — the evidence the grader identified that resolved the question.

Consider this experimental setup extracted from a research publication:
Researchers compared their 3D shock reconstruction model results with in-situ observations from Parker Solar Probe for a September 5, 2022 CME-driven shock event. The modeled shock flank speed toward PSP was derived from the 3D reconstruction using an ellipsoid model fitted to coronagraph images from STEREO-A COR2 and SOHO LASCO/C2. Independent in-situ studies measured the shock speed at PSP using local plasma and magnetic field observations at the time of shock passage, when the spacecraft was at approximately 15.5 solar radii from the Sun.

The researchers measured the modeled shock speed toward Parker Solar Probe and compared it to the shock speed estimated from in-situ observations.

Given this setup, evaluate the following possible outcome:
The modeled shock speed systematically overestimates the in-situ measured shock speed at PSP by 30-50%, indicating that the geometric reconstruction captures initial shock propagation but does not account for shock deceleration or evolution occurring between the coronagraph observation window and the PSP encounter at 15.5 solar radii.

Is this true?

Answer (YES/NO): NO